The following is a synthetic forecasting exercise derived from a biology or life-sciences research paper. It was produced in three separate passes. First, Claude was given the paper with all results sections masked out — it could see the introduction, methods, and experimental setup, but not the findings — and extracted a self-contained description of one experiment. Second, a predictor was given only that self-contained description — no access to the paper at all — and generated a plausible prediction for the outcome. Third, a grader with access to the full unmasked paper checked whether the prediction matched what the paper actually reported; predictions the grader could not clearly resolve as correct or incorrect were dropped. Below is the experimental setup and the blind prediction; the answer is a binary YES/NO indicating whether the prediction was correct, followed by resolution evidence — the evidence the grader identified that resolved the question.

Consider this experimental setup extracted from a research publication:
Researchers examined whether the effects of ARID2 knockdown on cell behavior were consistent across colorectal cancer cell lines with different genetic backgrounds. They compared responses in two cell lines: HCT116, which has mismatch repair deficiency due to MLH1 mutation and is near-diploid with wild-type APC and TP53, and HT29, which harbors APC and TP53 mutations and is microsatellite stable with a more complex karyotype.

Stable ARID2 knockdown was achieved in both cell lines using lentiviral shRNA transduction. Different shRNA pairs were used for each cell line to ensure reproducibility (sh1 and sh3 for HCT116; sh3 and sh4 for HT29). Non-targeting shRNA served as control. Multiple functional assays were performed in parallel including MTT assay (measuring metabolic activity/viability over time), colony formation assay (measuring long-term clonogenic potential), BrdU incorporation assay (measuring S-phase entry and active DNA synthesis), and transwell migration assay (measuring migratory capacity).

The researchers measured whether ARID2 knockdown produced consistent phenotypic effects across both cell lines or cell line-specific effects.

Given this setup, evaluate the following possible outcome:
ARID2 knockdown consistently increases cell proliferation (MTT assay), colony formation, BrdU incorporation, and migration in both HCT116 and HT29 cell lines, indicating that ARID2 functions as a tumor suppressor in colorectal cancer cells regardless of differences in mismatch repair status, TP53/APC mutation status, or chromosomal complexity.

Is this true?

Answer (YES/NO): NO